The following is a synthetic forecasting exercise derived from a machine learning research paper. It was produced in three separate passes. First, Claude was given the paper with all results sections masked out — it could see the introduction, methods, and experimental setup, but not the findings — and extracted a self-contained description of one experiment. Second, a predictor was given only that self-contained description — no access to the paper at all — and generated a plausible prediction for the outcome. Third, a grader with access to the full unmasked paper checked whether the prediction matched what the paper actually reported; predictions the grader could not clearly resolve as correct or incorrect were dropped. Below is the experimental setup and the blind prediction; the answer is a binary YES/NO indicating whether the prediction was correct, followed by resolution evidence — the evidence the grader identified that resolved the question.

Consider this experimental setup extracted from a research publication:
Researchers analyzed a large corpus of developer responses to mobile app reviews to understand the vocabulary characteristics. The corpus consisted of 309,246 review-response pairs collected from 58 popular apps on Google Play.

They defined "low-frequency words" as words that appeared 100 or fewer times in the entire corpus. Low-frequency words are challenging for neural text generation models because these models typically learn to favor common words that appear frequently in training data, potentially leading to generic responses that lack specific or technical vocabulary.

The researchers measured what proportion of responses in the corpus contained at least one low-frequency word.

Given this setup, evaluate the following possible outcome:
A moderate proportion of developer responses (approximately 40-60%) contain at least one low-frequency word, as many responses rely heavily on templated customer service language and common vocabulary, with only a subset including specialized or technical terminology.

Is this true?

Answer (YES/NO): NO